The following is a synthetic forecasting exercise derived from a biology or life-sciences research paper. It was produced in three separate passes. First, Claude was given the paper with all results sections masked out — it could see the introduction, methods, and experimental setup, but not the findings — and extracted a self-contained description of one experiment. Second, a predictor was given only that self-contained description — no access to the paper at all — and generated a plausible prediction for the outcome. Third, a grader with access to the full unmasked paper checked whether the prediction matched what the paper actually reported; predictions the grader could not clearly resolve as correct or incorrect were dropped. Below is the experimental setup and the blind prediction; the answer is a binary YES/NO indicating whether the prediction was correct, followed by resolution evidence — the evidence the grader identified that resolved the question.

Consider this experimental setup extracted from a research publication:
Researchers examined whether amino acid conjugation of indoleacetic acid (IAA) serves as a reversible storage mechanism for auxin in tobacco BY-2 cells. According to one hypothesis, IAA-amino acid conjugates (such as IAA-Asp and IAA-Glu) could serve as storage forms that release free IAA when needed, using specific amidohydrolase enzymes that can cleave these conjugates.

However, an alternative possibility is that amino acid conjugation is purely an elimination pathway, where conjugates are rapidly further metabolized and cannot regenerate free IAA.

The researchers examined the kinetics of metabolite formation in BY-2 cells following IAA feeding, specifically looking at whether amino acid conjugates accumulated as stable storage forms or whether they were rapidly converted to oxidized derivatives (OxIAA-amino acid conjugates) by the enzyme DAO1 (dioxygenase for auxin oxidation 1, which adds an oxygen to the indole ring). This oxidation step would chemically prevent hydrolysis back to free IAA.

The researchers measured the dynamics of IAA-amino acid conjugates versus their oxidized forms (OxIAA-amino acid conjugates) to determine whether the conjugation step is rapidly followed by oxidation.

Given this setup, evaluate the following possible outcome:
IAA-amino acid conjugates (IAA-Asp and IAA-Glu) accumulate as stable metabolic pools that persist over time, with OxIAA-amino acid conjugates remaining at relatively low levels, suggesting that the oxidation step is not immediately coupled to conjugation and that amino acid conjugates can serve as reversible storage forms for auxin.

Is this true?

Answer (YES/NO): NO